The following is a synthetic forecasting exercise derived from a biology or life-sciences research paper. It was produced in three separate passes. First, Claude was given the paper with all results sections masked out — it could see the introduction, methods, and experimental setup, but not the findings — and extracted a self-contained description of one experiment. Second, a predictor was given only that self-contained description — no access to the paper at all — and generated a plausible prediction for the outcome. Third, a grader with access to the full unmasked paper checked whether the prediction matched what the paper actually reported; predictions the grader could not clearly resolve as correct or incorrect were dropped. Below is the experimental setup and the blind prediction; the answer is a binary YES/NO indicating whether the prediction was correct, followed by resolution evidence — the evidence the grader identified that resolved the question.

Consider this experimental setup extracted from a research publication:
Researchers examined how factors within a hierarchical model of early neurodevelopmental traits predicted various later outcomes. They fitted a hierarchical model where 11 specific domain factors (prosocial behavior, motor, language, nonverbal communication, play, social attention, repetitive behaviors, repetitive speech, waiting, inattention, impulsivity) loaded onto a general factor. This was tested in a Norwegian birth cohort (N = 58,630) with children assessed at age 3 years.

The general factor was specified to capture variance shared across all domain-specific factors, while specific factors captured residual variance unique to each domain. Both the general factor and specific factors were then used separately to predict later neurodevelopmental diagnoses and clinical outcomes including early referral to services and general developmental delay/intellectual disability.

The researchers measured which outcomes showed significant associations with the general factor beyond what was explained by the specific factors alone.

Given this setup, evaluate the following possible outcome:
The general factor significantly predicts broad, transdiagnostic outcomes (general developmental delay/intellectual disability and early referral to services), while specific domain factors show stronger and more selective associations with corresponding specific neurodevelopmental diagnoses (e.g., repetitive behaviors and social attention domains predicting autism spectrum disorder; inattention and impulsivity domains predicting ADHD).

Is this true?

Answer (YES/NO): NO